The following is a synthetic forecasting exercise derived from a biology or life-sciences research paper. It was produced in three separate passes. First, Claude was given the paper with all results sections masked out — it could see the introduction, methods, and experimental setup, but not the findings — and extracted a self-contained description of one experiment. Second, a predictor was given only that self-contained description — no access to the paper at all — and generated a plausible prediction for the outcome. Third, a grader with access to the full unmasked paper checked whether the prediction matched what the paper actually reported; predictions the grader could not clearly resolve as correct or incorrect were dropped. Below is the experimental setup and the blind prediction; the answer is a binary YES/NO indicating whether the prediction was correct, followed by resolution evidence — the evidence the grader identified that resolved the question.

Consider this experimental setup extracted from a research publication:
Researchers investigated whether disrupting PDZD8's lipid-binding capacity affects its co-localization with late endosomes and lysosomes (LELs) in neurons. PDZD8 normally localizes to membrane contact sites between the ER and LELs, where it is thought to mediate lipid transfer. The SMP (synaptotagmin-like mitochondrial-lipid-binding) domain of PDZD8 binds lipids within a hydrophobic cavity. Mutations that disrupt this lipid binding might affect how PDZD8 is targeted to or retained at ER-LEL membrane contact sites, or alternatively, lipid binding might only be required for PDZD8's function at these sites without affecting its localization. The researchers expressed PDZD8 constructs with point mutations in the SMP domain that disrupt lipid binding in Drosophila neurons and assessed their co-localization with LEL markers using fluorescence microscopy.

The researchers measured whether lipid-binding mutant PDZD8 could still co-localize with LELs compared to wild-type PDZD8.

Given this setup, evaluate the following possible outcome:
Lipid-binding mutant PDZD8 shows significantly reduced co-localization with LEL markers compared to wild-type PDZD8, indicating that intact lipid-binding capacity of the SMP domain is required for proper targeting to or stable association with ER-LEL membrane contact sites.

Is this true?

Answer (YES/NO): NO